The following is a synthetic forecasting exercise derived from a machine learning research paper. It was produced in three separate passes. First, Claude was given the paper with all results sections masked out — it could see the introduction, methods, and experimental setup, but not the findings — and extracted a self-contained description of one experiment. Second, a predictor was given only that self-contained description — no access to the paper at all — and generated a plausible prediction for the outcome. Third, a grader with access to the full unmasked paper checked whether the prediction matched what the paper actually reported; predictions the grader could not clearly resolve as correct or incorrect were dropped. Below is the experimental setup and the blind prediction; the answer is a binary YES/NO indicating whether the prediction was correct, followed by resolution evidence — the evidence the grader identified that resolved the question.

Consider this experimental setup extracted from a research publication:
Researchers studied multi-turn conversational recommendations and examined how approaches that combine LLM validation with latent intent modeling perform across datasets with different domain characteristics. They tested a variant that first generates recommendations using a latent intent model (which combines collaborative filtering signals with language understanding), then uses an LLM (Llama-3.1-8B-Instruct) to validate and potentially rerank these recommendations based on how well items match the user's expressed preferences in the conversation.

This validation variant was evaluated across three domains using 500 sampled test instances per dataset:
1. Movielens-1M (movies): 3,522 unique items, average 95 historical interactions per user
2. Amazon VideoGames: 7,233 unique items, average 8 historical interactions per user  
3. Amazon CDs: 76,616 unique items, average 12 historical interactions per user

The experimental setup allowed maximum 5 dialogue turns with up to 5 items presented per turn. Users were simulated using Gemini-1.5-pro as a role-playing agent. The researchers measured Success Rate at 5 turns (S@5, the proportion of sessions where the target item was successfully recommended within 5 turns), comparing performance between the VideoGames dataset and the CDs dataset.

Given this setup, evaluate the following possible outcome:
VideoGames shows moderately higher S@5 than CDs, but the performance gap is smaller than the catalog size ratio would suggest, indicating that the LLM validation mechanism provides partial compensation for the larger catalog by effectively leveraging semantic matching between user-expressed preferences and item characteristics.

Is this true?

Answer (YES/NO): YES